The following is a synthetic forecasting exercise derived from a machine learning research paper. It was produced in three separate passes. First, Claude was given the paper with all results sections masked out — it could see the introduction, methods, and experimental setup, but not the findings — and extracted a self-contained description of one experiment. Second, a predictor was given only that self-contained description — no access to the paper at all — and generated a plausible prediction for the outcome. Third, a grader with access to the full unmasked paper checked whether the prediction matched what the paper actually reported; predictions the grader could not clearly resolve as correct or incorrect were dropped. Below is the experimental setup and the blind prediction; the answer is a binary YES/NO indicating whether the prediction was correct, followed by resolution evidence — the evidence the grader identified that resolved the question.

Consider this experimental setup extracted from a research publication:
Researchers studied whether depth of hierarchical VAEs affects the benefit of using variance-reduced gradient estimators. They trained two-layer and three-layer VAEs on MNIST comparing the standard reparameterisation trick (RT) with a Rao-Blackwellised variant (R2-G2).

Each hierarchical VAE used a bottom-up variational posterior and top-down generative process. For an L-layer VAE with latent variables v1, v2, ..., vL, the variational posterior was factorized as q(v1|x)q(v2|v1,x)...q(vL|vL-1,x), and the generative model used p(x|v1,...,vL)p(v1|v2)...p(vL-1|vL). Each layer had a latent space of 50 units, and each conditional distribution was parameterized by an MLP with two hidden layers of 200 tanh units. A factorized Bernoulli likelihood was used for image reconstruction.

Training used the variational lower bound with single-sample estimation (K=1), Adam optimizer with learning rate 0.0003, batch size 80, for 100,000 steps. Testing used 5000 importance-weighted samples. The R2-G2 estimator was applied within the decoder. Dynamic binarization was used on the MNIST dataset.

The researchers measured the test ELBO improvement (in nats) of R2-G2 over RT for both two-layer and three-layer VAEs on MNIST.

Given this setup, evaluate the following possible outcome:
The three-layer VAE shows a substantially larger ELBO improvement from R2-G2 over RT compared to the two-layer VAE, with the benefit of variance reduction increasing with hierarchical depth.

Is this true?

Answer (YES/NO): YES